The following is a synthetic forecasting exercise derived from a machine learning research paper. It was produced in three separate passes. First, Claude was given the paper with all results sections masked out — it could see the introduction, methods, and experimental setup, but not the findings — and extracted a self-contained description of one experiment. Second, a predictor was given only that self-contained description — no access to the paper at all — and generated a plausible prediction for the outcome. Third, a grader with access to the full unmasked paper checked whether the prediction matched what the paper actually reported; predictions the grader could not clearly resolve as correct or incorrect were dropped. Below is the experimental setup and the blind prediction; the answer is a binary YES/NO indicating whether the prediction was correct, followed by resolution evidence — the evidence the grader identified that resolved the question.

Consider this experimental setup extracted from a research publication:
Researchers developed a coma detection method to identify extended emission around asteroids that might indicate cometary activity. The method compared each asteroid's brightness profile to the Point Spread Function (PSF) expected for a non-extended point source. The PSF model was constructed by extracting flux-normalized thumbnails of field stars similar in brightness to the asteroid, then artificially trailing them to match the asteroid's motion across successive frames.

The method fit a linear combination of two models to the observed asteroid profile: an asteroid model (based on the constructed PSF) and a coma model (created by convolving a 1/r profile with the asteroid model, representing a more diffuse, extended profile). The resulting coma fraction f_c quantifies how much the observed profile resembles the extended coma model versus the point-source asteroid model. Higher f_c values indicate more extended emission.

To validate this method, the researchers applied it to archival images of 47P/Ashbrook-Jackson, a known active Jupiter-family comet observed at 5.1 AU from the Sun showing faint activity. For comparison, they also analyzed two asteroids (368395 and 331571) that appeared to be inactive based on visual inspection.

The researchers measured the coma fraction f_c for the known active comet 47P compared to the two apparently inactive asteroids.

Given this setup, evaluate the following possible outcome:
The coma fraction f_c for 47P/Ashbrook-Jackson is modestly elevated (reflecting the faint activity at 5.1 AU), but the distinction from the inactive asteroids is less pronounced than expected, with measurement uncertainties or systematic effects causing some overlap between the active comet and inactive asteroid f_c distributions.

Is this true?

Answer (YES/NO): NO